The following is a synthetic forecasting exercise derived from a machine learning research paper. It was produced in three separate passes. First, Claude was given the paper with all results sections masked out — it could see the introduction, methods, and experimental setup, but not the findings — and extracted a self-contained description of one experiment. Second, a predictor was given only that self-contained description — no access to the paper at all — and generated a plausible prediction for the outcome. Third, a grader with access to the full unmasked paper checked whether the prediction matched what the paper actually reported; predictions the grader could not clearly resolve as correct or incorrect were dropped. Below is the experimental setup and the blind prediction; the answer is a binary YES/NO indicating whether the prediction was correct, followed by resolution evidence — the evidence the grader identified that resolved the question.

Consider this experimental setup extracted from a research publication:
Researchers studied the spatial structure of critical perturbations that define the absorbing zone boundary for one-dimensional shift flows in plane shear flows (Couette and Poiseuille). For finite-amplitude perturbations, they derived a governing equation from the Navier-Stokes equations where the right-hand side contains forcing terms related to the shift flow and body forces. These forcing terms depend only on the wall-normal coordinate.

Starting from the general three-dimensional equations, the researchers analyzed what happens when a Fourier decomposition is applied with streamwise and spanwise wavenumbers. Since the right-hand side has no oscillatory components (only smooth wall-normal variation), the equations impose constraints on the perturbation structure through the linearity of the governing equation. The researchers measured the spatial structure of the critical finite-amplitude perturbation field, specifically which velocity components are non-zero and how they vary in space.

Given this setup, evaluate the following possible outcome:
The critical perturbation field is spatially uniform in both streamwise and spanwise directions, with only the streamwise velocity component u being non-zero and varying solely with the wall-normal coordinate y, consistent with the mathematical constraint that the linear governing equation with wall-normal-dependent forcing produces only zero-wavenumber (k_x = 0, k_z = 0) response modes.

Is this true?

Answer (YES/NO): YES